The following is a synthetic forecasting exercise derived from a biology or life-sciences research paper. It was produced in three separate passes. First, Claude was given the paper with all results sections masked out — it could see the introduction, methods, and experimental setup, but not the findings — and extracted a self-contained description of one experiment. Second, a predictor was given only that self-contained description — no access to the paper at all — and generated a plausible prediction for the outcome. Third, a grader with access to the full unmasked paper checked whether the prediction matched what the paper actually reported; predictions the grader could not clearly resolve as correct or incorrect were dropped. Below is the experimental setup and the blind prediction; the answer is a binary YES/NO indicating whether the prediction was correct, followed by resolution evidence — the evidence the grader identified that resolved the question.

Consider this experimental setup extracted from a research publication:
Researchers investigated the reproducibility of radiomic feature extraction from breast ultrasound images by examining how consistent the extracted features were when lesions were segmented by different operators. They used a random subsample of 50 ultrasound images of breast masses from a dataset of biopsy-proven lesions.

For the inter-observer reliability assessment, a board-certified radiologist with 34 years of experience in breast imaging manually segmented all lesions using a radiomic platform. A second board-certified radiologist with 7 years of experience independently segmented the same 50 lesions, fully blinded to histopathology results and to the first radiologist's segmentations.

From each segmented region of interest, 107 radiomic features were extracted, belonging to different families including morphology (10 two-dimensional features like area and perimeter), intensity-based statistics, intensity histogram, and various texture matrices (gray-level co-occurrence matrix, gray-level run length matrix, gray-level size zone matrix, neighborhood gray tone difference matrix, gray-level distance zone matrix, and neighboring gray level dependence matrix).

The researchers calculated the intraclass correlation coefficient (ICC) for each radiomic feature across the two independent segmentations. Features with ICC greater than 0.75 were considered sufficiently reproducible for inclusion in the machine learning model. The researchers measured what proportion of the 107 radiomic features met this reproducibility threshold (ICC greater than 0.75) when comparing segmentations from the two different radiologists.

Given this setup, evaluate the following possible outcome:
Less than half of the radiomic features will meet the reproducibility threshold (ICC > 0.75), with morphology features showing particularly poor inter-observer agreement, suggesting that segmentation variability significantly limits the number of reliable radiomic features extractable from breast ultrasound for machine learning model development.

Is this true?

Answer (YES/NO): NO